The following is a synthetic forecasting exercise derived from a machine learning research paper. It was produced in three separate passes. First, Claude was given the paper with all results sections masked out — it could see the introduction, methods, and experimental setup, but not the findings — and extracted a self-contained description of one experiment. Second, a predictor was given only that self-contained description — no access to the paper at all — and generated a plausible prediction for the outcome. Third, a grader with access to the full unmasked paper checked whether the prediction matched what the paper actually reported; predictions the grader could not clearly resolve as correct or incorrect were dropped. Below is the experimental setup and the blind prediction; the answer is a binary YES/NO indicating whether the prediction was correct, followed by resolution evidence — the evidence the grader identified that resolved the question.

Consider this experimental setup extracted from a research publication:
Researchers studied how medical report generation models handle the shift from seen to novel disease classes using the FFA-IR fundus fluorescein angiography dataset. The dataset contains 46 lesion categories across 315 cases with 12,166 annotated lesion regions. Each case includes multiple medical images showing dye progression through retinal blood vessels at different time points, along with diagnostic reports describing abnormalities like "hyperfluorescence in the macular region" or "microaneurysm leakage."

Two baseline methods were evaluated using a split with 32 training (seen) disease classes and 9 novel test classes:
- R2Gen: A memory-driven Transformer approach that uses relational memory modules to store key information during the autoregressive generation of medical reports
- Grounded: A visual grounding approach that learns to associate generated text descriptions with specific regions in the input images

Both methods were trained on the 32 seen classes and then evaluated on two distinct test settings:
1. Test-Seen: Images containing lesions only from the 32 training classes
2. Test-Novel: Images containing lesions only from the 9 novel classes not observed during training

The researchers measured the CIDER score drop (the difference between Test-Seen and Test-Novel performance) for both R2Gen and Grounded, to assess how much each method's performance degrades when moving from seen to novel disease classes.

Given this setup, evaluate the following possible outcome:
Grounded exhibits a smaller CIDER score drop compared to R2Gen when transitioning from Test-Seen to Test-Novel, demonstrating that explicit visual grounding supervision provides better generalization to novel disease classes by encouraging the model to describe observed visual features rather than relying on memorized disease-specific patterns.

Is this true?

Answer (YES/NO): YES